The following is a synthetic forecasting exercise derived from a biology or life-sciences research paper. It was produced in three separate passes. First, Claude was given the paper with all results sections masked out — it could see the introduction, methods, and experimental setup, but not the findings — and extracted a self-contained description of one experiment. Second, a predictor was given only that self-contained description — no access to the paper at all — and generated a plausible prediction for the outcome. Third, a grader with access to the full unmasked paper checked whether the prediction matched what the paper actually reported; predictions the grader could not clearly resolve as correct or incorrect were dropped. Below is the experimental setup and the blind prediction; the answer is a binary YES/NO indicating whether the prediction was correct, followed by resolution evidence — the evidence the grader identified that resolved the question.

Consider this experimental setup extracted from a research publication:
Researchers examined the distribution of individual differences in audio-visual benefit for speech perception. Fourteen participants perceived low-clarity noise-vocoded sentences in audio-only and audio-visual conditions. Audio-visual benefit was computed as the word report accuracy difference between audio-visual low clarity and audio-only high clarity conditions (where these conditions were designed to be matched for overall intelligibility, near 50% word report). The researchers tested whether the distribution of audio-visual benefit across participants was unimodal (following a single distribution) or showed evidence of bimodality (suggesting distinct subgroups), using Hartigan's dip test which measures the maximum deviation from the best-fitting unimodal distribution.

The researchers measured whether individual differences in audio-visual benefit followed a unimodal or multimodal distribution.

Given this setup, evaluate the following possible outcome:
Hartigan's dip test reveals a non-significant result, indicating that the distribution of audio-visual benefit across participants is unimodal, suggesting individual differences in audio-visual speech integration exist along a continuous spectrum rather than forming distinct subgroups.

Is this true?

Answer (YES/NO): YES